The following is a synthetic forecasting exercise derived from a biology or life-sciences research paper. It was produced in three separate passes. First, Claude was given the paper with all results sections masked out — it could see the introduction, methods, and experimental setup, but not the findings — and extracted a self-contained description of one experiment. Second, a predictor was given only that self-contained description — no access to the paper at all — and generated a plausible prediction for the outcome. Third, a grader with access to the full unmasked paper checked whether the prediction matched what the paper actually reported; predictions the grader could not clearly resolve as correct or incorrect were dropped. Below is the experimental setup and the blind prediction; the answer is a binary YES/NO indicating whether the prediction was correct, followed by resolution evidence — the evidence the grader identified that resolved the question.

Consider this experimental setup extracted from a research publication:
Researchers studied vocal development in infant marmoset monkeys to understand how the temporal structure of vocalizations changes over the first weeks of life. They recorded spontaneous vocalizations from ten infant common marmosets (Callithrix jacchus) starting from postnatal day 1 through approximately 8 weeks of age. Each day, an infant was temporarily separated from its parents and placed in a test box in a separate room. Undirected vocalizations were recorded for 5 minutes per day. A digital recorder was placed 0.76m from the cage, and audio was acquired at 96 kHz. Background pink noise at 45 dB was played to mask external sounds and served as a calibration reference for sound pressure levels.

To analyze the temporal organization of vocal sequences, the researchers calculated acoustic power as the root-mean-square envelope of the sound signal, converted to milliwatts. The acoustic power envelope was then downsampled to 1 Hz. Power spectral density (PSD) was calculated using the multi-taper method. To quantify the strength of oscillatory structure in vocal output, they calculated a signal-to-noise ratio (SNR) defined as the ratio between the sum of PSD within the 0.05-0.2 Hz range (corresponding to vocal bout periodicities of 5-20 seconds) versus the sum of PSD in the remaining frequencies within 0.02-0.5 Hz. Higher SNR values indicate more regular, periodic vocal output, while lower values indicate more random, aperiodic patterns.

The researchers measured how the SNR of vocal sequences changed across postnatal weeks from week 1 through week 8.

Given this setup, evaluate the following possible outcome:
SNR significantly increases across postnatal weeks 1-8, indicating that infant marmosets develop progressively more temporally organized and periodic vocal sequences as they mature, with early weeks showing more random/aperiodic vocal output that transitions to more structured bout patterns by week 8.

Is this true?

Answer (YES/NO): YES